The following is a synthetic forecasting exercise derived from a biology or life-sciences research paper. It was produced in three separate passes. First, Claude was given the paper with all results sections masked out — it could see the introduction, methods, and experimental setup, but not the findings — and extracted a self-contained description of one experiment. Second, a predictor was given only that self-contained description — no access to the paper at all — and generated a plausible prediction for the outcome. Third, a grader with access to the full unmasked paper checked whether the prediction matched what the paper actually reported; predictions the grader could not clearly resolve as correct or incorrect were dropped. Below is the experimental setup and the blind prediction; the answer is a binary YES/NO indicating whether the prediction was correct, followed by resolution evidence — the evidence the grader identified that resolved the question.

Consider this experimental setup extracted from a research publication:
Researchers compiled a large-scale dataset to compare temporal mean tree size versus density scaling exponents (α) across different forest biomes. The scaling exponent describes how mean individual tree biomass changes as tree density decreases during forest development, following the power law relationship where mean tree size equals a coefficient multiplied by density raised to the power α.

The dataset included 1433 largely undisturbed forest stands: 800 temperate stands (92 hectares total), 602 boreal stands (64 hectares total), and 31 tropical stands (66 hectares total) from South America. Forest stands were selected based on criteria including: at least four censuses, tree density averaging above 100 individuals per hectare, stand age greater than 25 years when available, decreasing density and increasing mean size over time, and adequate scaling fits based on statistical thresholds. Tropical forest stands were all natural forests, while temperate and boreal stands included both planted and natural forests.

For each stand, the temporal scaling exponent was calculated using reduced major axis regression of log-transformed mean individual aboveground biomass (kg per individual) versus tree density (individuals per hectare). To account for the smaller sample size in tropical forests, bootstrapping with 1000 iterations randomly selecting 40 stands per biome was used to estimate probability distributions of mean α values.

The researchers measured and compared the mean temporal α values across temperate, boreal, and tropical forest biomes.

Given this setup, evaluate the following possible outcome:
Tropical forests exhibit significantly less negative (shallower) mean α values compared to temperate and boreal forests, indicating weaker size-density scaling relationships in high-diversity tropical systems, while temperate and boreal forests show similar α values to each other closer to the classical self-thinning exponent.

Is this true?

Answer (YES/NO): NO